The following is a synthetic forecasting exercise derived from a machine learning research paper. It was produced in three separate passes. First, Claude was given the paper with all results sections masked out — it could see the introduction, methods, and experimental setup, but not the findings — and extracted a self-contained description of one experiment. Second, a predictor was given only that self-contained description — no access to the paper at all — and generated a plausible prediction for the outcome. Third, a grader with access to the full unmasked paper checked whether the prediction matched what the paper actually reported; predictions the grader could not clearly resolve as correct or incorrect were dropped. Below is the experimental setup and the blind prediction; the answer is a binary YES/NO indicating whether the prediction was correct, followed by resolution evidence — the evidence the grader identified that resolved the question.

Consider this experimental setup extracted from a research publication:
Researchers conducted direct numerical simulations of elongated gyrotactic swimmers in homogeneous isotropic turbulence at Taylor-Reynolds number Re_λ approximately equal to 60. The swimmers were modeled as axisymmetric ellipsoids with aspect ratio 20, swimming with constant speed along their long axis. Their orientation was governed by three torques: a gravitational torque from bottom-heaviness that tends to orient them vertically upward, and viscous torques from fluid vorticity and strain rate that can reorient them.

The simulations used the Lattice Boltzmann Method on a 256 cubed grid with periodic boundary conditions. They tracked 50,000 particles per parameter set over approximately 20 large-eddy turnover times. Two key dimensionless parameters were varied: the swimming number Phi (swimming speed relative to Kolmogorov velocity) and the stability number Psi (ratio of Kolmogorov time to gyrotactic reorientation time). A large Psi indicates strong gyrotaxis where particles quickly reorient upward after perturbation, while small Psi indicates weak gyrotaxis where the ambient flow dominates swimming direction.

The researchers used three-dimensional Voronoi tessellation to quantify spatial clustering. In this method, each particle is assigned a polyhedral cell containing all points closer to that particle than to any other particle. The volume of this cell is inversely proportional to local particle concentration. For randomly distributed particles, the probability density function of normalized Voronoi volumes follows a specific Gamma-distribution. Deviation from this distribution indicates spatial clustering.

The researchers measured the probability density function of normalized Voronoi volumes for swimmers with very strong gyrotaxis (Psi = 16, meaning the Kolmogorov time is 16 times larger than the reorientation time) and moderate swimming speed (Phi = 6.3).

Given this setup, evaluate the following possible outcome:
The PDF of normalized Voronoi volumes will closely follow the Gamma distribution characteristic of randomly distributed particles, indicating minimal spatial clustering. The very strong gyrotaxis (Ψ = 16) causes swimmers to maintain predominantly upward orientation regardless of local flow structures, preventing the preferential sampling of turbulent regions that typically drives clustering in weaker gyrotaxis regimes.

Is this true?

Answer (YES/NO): YES